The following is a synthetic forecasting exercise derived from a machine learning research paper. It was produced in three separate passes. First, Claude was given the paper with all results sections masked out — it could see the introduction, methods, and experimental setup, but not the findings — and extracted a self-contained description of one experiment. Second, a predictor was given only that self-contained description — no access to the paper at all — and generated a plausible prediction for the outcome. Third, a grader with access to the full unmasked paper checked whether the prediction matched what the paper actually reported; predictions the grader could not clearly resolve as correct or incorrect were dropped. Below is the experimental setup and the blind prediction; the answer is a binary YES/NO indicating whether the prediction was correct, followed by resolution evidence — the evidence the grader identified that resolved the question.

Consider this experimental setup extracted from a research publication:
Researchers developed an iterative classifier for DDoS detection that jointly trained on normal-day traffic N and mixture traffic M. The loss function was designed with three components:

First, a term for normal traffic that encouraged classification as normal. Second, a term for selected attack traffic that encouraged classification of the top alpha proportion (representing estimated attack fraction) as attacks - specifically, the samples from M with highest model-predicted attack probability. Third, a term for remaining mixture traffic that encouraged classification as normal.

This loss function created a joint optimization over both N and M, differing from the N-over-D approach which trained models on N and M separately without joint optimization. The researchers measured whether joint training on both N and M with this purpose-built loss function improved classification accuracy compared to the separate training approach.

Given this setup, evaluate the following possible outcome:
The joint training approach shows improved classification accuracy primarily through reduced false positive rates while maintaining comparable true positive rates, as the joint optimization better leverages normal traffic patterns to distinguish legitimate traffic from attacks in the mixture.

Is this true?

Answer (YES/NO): NO